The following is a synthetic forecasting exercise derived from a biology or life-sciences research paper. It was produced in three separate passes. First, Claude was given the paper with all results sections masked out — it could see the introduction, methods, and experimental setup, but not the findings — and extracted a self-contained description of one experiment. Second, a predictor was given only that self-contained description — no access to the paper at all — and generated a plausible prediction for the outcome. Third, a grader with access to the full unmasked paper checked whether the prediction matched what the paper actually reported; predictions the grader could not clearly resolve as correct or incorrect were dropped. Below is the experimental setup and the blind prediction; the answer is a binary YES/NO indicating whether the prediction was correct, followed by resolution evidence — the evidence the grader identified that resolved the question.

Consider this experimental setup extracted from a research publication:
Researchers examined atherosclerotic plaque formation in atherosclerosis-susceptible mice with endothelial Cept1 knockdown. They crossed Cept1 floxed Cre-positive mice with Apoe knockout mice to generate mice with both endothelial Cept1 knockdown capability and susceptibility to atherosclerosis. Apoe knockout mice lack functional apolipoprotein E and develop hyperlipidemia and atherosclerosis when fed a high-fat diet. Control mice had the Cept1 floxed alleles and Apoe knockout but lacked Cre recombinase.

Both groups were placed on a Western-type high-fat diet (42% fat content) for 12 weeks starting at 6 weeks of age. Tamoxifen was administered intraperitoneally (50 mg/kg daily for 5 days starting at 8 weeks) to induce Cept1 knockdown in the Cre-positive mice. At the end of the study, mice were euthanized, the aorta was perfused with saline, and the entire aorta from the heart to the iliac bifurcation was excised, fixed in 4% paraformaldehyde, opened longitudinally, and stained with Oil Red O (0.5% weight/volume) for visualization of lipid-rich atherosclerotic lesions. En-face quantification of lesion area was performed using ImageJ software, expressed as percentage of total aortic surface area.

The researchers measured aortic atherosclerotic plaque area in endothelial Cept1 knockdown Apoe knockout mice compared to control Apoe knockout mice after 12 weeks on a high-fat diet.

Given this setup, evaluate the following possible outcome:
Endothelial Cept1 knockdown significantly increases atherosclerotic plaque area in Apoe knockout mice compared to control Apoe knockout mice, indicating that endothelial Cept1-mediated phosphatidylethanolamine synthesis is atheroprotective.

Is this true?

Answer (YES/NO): NO